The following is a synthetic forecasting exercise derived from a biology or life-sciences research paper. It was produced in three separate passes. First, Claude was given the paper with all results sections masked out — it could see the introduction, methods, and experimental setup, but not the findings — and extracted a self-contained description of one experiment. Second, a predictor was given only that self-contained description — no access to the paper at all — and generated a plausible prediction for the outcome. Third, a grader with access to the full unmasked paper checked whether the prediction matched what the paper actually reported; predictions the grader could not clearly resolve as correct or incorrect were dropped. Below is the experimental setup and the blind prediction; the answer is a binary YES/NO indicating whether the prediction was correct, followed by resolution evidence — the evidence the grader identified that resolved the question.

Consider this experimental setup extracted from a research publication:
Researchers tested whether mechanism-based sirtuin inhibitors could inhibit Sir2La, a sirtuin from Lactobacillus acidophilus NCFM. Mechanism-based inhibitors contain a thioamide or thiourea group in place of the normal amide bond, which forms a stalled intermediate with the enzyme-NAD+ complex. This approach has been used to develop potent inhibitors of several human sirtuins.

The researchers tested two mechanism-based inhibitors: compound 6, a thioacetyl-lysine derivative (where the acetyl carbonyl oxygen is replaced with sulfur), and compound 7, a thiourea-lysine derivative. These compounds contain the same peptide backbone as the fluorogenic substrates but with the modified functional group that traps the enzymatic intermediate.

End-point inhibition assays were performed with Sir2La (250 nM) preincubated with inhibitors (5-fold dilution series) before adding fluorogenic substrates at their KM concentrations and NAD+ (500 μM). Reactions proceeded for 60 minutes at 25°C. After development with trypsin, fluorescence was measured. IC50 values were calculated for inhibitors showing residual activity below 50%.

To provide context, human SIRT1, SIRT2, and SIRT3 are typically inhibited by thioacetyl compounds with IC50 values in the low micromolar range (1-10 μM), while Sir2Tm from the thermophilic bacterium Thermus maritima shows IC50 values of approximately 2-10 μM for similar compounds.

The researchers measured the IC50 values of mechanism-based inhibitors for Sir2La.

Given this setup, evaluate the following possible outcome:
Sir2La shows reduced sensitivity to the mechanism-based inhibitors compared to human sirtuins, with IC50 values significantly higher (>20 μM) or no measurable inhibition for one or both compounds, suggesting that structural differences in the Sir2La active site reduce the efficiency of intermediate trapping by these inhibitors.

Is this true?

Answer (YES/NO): NO